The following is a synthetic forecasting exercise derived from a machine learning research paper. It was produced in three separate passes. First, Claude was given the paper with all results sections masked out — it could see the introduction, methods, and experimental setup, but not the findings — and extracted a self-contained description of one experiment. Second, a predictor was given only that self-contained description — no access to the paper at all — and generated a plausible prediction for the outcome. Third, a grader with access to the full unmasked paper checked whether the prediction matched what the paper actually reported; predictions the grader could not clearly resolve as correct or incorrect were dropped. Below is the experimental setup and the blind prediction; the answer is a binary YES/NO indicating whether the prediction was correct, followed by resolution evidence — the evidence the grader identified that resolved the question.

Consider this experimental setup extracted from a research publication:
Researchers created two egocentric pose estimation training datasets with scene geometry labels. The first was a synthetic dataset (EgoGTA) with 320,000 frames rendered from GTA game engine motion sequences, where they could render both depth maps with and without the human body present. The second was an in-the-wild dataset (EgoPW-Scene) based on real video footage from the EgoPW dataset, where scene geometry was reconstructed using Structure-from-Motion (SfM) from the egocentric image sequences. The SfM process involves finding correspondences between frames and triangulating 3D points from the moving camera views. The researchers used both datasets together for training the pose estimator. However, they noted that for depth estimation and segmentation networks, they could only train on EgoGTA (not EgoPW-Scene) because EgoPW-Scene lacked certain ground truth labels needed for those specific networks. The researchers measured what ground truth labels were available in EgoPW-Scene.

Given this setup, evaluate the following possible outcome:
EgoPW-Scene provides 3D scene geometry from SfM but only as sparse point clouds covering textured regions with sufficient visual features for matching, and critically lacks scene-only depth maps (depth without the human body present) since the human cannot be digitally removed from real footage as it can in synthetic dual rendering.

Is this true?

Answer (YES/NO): NO